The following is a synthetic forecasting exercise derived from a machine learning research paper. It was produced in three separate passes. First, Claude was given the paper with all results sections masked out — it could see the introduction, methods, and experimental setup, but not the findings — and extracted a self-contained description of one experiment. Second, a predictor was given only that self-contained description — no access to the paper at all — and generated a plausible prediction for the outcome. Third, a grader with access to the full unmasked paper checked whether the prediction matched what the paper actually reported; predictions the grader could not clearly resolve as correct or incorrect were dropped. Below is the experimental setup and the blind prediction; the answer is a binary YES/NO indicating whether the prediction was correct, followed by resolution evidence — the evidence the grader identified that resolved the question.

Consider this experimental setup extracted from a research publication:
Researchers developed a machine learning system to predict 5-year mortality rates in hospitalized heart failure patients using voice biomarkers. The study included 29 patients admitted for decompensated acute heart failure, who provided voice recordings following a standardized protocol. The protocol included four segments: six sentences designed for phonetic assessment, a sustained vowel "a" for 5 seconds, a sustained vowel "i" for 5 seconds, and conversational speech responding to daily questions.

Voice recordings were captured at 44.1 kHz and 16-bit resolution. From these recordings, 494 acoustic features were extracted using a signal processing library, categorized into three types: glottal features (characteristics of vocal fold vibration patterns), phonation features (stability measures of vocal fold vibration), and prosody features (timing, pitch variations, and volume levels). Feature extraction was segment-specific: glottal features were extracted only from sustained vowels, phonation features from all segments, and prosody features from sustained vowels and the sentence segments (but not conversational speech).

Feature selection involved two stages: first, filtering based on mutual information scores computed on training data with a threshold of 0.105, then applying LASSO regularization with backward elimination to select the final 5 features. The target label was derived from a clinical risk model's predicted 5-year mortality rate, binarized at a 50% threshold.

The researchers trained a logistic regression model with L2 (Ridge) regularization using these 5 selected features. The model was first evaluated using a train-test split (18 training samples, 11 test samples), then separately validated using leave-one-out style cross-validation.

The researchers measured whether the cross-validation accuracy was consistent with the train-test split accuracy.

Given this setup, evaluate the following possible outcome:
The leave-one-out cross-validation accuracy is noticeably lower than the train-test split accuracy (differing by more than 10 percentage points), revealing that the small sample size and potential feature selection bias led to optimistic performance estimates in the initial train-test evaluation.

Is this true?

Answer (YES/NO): NO